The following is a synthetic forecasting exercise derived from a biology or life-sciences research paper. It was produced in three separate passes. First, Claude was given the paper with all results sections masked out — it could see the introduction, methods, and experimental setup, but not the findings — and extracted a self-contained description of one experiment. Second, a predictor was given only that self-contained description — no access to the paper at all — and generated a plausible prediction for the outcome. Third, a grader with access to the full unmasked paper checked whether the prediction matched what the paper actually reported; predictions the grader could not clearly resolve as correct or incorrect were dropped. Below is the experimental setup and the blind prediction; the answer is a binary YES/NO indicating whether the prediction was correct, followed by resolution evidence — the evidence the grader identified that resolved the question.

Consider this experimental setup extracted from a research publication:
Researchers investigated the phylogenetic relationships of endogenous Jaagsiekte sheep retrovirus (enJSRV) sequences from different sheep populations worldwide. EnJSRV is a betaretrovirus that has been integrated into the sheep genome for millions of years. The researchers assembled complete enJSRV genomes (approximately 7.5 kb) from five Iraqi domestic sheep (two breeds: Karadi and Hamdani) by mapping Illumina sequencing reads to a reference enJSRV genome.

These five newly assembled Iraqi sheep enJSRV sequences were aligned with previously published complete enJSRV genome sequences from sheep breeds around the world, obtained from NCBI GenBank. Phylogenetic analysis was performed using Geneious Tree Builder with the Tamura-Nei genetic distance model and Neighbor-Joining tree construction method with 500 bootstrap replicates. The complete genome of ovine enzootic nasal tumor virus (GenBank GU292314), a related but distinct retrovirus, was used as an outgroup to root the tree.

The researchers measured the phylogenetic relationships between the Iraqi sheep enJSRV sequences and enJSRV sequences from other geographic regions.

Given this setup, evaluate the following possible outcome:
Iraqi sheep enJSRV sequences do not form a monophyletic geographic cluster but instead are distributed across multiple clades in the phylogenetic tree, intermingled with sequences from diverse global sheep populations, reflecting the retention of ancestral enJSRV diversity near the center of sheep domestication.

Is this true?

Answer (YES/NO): NO